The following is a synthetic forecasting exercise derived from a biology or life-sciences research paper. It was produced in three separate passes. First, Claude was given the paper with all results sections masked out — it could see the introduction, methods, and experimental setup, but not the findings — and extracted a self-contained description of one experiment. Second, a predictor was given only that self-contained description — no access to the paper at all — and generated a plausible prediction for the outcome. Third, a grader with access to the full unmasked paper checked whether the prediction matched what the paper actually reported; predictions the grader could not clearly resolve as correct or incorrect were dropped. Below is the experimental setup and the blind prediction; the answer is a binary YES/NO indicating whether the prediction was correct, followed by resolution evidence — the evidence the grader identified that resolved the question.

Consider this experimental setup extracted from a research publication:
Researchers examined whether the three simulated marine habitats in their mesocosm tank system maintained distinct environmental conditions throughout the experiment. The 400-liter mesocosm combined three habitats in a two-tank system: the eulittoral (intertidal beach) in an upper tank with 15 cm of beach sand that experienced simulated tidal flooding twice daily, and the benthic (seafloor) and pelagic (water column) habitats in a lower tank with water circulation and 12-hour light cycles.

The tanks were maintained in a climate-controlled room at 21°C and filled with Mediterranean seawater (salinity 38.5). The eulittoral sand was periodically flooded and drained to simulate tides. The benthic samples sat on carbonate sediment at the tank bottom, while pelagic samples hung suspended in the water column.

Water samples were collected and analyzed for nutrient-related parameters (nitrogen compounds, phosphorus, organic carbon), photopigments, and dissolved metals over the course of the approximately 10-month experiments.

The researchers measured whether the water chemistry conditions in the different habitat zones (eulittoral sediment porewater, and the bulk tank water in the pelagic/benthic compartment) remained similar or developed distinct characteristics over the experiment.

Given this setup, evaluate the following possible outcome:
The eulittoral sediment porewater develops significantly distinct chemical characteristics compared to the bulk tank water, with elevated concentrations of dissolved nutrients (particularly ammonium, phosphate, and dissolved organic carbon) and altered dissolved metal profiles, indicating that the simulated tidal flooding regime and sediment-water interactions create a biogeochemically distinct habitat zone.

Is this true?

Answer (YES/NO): NO